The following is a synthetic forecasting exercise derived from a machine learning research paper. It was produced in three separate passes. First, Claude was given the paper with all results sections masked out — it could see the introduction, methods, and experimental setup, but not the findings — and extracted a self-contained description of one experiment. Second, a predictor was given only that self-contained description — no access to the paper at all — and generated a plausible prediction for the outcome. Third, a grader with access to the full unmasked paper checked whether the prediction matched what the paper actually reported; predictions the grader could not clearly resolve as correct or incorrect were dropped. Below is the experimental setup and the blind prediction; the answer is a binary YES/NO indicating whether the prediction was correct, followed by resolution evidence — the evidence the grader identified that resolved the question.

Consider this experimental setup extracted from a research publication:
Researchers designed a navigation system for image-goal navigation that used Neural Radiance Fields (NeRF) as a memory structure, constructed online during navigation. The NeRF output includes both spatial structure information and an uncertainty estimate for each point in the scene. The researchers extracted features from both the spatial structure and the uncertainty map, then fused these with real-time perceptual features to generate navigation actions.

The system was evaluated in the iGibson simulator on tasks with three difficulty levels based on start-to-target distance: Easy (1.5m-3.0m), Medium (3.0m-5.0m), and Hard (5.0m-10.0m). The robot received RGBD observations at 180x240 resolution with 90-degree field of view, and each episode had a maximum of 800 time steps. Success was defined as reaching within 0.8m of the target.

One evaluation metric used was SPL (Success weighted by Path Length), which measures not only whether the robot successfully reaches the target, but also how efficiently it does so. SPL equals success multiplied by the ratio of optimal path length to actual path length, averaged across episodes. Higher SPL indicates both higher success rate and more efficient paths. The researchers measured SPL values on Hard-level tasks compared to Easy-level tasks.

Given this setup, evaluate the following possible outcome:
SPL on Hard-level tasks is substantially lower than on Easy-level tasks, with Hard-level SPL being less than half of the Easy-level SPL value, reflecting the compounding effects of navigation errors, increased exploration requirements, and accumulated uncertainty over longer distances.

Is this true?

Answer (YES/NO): NO